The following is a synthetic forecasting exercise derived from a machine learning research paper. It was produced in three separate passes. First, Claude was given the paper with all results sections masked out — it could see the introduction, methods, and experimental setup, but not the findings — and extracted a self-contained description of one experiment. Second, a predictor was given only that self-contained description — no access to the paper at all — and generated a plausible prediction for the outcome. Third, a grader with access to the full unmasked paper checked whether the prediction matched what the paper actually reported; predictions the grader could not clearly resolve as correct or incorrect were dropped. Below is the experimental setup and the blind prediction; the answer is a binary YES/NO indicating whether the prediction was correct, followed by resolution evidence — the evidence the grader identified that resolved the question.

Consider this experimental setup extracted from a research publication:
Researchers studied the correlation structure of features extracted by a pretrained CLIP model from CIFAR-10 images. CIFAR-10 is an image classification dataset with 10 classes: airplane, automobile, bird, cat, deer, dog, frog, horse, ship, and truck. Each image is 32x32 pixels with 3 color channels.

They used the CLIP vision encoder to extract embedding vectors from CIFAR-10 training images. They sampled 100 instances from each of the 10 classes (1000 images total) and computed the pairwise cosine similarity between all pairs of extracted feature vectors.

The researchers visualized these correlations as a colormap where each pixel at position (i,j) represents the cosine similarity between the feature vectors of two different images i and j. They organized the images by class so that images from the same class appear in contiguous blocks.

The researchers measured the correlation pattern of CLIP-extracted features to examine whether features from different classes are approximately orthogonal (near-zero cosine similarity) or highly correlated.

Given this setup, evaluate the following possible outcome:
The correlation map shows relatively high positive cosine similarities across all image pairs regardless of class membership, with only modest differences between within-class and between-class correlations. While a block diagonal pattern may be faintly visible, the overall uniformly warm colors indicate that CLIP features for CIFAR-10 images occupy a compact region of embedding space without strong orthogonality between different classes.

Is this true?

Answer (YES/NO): NO